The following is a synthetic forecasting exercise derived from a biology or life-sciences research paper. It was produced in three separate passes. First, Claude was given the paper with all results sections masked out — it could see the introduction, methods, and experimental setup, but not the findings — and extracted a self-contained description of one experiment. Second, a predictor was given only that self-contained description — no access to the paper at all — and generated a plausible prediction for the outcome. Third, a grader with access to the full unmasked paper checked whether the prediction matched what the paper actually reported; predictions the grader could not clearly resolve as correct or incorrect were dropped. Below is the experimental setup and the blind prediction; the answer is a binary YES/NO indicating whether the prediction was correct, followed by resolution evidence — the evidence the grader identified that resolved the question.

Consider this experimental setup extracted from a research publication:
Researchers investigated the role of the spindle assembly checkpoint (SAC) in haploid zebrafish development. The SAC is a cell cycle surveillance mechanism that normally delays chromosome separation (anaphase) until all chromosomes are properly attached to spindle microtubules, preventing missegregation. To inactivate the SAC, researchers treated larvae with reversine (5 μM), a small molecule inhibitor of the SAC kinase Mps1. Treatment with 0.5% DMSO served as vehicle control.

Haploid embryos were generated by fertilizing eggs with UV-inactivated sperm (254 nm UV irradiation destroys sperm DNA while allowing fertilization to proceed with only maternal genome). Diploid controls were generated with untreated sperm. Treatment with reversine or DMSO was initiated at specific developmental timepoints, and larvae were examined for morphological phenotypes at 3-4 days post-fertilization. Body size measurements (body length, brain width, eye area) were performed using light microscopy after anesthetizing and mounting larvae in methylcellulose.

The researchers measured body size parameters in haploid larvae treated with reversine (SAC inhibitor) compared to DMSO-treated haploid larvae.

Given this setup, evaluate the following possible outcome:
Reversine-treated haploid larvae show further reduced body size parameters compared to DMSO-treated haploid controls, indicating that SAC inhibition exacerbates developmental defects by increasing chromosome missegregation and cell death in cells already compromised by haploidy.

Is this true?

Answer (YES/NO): NO